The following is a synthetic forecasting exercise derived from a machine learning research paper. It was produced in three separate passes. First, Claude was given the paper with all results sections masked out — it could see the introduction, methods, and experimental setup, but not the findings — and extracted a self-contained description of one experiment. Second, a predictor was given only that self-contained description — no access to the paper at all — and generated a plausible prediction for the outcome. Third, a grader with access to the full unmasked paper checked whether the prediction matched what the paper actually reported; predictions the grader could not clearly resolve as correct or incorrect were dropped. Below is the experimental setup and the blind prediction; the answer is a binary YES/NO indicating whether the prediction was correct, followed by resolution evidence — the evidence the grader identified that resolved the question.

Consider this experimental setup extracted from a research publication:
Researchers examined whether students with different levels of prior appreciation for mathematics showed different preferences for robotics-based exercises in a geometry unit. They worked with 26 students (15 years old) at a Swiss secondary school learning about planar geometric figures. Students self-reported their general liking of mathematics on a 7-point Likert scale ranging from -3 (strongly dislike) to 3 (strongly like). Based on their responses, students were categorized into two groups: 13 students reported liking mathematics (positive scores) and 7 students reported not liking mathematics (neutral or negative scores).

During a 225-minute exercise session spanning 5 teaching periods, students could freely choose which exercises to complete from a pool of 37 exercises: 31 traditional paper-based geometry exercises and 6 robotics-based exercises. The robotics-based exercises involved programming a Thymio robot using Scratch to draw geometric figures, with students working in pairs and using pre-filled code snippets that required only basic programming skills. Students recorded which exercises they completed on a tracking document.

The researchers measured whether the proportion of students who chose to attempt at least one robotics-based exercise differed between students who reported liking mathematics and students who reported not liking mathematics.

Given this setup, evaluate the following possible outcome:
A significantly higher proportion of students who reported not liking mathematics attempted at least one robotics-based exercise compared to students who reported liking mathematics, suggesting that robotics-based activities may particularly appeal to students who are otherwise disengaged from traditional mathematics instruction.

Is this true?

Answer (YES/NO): NO